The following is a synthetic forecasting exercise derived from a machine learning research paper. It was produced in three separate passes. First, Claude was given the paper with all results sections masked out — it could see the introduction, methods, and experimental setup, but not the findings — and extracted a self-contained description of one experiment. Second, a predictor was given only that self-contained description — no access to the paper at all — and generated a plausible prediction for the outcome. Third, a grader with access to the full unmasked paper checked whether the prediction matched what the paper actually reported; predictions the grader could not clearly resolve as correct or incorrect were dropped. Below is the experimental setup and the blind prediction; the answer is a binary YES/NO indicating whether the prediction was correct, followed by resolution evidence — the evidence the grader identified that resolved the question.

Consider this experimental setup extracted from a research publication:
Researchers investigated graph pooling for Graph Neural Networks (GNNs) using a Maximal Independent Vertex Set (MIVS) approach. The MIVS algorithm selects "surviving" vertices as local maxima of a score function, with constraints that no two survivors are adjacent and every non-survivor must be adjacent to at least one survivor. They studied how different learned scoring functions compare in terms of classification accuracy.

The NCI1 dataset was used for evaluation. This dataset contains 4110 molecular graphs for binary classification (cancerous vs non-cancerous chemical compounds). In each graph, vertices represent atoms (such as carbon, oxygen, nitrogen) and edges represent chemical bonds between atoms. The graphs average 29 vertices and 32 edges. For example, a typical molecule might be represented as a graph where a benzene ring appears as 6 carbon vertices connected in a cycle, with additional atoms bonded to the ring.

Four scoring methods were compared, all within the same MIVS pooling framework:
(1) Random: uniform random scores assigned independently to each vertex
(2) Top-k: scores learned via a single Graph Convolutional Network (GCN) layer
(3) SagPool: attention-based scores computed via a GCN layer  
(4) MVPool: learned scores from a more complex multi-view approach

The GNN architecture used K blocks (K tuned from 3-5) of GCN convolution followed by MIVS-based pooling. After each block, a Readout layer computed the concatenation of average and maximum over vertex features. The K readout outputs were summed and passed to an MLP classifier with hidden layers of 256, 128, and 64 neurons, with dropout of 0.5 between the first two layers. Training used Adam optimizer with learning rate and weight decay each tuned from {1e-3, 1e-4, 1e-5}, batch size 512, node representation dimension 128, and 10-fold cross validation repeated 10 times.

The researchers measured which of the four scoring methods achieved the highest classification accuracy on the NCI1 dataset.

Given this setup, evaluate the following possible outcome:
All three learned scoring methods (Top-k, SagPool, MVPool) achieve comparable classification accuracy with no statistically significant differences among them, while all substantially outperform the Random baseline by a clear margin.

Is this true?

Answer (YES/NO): NO